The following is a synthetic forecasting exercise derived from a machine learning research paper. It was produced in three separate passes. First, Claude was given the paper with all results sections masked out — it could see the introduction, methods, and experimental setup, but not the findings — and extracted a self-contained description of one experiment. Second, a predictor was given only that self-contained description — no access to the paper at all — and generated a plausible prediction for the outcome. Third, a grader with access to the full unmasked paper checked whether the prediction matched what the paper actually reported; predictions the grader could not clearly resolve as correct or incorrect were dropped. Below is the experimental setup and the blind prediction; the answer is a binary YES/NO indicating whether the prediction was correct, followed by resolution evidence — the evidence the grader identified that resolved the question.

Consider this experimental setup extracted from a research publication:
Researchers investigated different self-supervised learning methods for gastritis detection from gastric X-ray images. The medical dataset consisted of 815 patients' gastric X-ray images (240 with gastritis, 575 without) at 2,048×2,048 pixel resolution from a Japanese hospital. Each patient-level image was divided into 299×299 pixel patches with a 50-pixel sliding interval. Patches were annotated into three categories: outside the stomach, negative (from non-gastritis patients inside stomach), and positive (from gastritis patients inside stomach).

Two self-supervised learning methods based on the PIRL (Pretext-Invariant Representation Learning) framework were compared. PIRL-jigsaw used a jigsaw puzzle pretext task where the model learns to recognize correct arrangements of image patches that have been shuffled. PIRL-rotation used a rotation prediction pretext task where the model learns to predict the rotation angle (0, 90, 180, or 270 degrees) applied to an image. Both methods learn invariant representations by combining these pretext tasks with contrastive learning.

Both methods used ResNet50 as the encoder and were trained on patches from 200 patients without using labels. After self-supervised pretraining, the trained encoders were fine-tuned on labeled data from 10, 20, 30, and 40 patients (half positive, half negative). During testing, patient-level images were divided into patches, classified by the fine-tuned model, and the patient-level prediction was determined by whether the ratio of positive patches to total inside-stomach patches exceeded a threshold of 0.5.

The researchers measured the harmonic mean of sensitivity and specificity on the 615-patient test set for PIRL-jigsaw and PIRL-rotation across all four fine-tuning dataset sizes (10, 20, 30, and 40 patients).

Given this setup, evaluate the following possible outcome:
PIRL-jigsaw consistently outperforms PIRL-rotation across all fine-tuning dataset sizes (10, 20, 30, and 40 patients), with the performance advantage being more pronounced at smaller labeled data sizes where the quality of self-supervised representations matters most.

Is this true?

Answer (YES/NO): NO